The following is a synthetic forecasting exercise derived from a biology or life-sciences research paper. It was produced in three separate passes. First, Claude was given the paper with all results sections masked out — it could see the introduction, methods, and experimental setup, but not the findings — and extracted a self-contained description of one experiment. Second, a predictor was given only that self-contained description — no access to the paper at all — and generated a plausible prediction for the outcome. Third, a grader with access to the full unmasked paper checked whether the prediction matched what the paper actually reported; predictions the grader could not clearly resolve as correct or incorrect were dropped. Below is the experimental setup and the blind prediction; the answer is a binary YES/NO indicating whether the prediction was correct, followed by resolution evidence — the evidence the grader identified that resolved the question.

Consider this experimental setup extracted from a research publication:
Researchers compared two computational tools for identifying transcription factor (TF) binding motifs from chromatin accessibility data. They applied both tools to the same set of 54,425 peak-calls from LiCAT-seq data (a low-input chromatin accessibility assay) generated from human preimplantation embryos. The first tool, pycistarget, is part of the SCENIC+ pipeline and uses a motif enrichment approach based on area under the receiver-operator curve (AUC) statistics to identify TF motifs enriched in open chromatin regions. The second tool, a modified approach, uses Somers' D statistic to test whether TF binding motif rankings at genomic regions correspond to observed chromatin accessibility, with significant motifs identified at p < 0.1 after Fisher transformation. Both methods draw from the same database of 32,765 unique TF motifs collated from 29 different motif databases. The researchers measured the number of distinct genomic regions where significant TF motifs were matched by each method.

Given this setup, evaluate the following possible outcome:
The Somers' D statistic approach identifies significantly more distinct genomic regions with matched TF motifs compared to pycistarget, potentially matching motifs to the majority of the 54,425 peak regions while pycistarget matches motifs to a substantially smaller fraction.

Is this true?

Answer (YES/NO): NO